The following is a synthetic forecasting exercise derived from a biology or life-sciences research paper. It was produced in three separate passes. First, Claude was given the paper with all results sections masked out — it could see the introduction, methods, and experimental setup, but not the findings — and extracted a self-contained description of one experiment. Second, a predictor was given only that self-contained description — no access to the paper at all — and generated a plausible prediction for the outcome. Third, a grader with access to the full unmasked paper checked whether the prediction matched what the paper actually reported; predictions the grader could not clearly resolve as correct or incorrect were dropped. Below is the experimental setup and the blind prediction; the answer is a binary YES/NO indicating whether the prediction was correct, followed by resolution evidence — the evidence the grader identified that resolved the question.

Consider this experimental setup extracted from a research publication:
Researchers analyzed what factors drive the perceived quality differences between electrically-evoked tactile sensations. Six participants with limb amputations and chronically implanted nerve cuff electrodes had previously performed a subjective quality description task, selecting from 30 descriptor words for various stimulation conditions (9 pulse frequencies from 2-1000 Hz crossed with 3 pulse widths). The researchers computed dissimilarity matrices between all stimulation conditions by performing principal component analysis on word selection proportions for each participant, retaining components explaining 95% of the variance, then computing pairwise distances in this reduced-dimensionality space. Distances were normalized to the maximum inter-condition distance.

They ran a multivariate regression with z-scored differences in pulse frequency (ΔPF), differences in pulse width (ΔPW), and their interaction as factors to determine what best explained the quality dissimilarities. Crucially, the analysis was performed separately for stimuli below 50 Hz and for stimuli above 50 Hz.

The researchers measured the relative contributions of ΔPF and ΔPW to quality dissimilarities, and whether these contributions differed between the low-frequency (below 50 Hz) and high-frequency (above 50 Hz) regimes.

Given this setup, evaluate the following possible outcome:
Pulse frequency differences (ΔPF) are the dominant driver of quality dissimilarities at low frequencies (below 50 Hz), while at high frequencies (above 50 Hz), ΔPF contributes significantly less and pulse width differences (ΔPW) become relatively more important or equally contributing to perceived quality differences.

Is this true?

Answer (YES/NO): YES